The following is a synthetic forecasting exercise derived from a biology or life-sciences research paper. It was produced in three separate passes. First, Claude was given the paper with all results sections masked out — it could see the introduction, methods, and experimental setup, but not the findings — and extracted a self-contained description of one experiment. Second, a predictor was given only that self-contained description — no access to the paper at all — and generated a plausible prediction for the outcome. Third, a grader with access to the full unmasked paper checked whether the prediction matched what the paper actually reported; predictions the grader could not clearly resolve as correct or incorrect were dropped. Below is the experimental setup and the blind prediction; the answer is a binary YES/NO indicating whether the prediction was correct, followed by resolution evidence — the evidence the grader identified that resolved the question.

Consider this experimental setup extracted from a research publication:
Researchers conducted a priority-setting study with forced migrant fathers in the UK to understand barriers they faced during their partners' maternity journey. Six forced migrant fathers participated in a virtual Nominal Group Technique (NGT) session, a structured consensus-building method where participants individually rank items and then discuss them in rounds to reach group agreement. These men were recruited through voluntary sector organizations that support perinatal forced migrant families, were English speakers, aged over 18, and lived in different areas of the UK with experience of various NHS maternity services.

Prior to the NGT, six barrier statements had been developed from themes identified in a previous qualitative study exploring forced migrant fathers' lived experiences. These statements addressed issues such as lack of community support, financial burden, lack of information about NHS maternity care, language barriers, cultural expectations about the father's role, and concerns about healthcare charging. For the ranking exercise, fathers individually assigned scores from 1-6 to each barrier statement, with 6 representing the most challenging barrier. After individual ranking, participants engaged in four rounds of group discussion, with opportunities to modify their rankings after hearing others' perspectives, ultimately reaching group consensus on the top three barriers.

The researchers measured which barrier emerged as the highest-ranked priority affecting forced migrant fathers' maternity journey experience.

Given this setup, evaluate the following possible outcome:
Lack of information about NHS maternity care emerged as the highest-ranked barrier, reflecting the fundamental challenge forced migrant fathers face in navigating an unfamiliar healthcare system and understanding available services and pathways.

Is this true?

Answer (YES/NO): NO